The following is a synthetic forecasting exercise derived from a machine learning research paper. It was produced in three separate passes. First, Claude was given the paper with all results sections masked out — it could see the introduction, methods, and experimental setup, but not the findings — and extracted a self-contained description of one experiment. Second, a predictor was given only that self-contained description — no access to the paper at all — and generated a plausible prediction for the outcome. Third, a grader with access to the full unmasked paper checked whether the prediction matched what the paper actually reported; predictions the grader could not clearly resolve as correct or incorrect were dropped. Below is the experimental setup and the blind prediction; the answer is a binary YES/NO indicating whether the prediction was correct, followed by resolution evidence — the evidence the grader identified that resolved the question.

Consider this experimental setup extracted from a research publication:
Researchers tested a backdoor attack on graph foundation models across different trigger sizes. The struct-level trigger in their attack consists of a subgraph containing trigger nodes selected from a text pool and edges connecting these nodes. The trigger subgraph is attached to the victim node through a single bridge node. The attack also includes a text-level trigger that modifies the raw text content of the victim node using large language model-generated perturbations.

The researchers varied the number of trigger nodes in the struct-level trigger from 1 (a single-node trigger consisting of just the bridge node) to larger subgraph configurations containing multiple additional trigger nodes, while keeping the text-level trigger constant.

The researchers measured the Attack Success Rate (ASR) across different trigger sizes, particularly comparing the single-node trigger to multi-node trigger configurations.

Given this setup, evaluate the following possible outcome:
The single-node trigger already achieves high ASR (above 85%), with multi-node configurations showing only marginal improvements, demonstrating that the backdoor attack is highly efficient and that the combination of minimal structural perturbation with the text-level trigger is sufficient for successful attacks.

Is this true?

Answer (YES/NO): NO